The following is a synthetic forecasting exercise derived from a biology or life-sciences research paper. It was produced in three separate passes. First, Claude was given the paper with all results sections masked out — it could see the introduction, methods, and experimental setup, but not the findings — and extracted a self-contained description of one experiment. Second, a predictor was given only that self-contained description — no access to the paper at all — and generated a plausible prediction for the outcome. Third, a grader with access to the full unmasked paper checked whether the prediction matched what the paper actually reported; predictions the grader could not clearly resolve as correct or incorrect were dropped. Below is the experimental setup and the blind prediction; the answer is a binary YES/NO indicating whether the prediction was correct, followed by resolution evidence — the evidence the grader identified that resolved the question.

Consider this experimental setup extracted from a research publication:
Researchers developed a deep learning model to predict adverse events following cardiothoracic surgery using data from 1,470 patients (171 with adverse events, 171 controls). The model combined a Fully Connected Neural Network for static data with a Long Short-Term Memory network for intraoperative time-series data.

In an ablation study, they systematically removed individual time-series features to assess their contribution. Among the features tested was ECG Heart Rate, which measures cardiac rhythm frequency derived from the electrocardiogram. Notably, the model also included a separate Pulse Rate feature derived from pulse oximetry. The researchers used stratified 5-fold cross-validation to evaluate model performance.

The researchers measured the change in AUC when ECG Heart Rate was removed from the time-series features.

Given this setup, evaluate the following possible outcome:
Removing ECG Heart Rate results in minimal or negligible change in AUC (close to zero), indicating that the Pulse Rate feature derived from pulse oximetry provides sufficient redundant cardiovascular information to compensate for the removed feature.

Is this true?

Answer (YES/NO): NO